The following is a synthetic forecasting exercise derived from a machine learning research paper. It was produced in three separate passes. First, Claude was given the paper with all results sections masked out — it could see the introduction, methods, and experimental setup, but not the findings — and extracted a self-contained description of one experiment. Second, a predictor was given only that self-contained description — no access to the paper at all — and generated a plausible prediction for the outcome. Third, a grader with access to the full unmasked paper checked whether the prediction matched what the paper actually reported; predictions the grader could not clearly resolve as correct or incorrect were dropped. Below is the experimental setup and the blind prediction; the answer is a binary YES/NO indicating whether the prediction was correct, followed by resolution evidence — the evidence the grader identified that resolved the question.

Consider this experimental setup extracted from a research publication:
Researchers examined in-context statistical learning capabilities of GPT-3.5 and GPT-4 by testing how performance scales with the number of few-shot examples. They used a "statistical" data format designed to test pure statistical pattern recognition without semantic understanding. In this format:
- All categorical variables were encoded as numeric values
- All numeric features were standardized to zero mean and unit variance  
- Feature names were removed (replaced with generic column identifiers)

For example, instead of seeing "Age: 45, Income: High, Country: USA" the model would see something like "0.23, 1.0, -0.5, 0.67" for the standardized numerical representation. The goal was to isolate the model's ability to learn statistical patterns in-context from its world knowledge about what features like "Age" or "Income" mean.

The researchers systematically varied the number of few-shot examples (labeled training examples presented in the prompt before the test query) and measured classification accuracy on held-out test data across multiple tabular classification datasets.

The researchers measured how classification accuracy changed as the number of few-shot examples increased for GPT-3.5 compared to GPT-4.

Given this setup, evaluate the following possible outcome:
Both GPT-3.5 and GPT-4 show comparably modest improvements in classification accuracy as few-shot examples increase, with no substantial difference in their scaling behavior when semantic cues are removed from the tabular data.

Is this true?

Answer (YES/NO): NO